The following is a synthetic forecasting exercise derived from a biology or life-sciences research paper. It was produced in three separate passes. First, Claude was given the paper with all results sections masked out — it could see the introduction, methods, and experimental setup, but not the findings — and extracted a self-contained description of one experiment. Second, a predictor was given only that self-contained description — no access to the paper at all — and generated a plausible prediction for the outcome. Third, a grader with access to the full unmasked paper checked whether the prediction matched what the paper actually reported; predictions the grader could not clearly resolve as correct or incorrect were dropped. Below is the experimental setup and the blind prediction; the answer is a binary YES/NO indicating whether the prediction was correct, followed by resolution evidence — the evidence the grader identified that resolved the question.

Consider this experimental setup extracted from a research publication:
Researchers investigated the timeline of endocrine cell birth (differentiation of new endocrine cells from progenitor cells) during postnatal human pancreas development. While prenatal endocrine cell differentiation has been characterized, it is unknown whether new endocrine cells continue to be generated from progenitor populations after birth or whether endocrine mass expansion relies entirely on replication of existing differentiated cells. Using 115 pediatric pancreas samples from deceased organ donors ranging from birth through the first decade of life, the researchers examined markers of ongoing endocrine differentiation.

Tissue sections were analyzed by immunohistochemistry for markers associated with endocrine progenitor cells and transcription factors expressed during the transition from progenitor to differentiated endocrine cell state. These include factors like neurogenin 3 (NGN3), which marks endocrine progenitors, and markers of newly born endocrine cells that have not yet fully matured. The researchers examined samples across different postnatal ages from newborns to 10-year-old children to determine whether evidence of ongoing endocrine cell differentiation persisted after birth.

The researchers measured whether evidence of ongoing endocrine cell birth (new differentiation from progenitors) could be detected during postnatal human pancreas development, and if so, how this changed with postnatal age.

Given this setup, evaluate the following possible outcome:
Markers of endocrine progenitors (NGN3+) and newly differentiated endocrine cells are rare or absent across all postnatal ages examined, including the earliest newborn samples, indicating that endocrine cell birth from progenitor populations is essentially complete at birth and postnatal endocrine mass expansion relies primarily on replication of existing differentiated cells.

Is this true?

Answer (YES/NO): NO